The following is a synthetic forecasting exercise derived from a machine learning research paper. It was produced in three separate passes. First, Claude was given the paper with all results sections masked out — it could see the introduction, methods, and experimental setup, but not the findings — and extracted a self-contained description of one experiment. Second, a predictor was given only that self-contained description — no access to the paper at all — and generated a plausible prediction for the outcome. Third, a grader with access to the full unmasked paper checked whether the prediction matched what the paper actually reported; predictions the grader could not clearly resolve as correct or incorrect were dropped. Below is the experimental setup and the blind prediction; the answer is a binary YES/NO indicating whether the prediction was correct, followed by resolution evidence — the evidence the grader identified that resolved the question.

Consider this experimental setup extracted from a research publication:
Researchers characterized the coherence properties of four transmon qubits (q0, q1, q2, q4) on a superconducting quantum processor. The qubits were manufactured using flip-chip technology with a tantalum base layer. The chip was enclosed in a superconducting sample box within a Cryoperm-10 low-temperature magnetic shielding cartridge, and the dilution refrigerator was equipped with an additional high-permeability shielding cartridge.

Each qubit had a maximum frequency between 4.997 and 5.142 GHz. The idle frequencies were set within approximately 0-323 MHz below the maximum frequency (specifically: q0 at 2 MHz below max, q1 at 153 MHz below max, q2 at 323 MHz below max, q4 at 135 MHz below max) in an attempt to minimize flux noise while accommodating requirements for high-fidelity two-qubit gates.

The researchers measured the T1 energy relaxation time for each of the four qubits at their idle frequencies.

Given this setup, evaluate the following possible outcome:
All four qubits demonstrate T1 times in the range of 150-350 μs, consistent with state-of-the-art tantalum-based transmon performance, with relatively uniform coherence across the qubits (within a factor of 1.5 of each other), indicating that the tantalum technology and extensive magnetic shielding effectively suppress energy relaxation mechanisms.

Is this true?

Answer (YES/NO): NO